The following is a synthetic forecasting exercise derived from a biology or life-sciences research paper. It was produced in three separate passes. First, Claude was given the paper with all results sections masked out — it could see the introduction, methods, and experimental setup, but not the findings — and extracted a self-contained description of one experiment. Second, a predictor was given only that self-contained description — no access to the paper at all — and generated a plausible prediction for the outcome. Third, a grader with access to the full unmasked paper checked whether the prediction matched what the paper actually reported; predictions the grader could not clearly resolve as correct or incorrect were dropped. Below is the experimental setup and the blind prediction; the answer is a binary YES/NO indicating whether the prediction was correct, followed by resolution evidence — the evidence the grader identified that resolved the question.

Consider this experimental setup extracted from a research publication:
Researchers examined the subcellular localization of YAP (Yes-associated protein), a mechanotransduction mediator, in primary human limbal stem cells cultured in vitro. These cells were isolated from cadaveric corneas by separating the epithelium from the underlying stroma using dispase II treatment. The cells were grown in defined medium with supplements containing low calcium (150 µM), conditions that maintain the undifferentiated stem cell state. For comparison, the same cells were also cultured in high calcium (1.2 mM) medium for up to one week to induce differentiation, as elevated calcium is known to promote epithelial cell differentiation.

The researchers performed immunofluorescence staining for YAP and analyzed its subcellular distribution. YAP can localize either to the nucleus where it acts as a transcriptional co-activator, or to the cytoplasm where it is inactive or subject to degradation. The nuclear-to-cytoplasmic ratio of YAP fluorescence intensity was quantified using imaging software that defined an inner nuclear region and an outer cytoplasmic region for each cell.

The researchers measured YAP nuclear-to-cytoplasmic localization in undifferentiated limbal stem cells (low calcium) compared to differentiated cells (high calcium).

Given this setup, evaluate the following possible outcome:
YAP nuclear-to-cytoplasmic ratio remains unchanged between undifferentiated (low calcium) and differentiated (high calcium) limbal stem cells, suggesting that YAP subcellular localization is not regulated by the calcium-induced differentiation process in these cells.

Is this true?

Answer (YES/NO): NO